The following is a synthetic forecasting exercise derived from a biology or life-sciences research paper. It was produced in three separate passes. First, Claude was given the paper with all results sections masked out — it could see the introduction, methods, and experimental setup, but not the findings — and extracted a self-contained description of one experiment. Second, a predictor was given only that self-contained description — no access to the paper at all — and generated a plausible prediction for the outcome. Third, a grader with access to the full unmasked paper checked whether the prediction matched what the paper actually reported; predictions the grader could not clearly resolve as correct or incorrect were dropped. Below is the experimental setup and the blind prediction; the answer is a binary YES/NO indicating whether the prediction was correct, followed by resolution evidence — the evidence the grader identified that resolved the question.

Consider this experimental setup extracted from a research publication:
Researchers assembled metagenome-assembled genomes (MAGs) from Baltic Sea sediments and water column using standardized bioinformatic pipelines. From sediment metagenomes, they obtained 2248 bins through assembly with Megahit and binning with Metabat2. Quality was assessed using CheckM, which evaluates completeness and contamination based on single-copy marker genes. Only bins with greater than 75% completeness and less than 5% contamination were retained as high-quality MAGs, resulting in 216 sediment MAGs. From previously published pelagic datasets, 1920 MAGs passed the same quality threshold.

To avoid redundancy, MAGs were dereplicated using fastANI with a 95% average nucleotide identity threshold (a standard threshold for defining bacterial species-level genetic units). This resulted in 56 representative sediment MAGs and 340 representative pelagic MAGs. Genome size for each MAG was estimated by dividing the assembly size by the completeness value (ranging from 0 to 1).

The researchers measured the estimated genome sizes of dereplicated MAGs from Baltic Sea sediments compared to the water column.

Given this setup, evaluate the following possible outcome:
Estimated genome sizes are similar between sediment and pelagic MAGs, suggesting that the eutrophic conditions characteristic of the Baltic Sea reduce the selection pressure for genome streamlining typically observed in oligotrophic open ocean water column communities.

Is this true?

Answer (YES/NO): NO